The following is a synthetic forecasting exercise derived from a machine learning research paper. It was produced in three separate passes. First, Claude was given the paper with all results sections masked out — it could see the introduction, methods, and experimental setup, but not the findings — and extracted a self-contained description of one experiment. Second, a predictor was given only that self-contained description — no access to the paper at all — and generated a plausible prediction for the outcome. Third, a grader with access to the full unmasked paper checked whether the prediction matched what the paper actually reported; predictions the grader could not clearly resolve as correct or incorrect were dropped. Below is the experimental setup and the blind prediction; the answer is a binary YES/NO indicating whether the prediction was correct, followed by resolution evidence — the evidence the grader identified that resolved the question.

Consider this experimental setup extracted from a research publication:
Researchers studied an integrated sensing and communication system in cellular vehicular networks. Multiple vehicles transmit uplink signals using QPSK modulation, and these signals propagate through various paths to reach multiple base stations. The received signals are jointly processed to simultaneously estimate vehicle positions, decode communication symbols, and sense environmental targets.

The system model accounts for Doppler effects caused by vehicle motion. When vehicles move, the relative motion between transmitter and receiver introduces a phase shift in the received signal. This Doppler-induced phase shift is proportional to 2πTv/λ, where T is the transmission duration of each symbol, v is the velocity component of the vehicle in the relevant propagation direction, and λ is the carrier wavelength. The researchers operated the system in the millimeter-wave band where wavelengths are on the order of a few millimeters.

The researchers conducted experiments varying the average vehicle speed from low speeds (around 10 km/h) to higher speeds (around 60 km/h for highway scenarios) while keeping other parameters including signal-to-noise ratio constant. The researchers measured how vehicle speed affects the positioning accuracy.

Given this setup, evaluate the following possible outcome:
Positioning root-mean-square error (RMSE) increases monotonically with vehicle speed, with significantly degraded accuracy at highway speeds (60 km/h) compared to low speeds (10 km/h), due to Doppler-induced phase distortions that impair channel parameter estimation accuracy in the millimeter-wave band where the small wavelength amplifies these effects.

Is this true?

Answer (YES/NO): NO